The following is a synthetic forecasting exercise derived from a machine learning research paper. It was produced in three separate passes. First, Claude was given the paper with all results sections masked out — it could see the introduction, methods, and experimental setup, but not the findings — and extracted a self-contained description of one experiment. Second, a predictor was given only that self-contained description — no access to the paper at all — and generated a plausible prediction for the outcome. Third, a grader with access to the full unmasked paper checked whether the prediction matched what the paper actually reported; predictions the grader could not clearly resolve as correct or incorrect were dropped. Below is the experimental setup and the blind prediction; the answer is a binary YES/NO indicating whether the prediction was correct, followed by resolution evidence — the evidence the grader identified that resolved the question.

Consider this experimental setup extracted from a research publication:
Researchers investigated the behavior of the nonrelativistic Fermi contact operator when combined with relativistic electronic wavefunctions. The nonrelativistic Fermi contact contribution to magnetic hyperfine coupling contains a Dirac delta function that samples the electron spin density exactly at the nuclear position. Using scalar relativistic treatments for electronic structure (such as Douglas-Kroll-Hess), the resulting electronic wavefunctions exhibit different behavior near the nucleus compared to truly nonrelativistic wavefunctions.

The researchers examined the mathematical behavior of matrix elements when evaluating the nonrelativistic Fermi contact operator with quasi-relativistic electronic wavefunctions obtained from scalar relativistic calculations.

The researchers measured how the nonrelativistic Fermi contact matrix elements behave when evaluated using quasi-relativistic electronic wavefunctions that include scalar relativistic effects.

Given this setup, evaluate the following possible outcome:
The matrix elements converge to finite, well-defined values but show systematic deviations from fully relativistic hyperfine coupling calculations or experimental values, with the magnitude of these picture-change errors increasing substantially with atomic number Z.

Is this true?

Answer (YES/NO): NO